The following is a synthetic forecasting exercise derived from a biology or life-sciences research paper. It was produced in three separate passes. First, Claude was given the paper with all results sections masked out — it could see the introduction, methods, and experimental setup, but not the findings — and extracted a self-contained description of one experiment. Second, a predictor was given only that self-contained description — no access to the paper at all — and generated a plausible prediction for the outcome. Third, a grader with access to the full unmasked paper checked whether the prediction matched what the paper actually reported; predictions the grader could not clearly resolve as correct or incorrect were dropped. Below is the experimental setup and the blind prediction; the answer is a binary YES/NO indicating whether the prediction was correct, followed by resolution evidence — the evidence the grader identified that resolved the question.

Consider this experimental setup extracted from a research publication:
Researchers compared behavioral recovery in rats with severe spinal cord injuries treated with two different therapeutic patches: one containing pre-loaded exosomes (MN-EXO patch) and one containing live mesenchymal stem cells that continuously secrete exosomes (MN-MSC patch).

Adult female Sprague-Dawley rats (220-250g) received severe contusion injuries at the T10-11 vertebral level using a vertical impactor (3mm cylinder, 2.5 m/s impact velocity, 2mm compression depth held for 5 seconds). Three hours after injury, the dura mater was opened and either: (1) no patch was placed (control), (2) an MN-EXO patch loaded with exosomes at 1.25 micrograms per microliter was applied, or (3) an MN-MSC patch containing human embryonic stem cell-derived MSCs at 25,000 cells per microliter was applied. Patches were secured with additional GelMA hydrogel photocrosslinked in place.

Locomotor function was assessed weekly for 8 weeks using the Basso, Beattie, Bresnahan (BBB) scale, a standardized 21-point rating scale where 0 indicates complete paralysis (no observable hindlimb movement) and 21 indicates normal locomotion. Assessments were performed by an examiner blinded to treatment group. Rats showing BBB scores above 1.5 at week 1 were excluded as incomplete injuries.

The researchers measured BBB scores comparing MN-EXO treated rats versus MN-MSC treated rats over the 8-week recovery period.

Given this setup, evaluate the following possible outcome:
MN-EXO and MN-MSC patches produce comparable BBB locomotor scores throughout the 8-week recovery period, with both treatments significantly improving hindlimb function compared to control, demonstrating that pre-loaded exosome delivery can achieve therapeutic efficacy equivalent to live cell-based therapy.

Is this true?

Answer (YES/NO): NO